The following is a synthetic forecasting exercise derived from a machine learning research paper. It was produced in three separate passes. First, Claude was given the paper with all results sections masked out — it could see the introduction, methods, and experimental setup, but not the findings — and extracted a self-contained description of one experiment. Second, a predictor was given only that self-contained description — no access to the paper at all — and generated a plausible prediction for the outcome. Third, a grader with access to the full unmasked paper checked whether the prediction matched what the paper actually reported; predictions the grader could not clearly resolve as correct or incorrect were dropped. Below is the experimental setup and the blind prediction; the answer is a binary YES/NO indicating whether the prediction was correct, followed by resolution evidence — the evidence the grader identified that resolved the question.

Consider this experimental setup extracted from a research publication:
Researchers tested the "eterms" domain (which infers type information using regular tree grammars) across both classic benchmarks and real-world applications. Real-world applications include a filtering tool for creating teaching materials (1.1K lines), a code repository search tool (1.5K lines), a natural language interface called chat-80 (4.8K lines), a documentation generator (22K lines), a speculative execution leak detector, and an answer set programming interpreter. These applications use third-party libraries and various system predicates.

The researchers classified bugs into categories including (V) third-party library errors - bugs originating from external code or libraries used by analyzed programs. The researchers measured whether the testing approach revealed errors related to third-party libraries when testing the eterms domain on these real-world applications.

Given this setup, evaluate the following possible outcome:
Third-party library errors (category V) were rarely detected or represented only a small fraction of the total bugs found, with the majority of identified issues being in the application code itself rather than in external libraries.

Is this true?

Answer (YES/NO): NO